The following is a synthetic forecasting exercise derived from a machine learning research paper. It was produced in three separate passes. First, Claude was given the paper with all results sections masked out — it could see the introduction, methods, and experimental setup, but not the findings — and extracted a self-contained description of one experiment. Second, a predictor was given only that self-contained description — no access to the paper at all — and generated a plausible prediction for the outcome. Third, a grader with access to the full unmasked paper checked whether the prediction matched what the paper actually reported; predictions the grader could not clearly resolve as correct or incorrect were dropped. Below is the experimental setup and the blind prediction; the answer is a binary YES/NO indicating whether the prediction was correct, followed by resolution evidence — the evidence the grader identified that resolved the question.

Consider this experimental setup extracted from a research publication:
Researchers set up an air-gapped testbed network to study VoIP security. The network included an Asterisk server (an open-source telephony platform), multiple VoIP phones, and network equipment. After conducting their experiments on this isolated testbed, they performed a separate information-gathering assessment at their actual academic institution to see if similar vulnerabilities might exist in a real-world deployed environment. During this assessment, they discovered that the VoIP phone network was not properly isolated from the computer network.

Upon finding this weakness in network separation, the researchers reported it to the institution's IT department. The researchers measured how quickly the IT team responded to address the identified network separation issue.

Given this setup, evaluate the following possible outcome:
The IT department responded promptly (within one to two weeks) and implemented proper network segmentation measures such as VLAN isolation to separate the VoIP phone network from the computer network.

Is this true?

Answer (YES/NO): NO